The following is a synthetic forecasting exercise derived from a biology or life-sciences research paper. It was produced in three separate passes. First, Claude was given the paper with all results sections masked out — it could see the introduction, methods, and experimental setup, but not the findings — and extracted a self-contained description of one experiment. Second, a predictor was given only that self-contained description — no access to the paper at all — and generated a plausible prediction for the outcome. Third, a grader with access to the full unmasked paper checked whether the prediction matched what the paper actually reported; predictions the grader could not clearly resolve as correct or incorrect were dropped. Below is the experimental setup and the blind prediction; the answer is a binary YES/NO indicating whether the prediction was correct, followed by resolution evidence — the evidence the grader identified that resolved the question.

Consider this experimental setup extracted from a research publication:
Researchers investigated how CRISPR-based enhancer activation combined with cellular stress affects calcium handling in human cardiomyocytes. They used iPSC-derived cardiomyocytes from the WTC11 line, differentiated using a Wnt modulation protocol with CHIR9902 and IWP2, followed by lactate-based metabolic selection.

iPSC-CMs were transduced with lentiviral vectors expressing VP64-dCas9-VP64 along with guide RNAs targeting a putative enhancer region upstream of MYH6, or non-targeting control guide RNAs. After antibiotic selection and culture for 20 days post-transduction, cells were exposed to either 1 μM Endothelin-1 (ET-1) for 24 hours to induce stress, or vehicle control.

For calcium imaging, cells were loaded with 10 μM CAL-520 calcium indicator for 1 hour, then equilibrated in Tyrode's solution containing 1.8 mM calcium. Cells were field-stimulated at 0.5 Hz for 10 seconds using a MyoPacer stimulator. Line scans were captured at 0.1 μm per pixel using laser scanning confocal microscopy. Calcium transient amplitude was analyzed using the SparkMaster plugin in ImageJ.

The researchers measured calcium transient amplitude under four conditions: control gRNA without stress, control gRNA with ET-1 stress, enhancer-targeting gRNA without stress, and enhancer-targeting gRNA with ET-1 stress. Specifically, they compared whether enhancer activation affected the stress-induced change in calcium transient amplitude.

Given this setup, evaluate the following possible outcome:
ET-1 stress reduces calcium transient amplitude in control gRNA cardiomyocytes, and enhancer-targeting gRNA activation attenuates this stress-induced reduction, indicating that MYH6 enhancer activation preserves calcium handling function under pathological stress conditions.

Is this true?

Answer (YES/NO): YES